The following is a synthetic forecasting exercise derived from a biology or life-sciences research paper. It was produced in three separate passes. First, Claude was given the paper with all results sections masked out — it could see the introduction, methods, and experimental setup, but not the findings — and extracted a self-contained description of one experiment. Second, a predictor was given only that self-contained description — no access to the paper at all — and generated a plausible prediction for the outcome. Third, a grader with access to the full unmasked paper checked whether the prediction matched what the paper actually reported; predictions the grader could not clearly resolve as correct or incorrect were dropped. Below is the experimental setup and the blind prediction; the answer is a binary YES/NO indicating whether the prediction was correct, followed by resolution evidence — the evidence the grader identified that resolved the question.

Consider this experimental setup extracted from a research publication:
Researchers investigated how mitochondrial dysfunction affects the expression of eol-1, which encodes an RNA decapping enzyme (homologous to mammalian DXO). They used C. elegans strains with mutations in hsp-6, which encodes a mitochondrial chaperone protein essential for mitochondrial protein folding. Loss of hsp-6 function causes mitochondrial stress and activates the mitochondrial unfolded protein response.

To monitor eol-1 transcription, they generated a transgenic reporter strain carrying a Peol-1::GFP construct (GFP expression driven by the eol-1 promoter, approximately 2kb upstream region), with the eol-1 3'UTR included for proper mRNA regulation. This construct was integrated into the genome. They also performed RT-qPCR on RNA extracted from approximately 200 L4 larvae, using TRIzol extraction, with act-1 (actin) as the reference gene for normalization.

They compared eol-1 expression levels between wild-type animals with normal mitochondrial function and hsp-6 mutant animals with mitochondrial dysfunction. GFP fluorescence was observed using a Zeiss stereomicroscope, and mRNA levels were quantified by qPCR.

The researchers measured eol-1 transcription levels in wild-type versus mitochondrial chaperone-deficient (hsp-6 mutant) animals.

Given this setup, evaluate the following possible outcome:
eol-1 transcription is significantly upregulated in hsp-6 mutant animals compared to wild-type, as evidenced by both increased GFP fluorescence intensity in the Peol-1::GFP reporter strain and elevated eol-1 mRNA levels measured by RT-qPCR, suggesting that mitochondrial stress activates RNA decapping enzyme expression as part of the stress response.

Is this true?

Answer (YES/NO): YES